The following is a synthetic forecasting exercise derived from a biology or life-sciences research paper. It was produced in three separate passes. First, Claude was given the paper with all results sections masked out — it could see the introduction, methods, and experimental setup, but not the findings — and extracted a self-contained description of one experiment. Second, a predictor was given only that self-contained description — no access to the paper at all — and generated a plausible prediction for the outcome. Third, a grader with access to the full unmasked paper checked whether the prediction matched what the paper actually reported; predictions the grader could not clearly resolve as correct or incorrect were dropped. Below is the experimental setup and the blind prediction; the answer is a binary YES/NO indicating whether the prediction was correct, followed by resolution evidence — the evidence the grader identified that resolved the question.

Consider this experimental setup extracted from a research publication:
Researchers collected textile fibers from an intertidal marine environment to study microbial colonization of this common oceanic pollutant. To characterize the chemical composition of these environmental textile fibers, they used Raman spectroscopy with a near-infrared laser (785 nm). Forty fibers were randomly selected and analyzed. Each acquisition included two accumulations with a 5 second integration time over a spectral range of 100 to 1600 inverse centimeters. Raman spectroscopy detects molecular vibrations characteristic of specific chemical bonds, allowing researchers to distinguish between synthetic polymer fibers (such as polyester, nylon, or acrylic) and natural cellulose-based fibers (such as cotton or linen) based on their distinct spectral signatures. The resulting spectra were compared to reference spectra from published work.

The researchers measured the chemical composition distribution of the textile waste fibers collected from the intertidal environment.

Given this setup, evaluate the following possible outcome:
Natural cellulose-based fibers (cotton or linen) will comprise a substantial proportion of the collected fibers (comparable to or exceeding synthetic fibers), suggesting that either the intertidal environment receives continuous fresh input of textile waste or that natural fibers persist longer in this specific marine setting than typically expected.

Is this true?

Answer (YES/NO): YES